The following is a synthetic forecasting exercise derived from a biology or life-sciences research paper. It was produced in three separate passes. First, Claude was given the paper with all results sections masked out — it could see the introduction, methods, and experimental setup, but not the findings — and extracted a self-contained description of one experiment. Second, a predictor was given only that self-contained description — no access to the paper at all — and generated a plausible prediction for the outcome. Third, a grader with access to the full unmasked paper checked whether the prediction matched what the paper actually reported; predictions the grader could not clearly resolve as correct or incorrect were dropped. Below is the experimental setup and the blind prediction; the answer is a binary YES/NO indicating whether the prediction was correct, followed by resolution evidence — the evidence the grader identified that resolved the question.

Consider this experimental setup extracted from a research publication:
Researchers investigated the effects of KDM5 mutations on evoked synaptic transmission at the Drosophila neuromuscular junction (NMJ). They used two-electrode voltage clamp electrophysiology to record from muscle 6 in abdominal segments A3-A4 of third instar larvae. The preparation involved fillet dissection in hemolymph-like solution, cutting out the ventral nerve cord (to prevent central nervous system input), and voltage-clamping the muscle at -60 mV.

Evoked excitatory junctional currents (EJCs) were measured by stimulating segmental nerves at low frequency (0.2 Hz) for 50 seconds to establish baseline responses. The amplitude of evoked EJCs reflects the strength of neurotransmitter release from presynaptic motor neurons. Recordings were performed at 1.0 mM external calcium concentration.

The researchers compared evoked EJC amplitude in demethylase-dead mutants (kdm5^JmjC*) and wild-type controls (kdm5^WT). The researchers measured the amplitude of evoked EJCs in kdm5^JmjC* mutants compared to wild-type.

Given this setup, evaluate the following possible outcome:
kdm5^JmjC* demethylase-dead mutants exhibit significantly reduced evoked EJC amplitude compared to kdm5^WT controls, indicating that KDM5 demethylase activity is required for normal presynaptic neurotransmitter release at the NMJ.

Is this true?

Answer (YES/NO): YES